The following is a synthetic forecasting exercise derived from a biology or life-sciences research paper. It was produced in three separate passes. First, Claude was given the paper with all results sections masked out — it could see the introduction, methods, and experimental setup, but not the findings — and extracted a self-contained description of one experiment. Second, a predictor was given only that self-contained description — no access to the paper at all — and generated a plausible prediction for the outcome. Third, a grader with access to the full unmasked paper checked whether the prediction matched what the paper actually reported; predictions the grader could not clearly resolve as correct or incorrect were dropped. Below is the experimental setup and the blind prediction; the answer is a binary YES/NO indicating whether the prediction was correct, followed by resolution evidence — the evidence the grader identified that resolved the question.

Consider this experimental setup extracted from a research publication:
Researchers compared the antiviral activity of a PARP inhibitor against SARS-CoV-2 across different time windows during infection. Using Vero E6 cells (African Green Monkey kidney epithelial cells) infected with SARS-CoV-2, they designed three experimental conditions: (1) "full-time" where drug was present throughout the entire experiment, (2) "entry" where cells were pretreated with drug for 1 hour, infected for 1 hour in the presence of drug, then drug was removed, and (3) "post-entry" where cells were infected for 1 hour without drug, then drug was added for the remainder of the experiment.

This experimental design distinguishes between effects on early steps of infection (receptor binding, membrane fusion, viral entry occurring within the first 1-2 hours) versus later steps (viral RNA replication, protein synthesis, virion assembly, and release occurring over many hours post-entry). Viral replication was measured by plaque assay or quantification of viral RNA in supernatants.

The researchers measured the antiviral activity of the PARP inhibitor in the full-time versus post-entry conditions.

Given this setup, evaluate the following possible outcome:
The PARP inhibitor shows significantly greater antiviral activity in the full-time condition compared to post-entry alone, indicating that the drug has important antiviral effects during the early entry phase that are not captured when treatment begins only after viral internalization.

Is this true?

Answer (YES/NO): NO